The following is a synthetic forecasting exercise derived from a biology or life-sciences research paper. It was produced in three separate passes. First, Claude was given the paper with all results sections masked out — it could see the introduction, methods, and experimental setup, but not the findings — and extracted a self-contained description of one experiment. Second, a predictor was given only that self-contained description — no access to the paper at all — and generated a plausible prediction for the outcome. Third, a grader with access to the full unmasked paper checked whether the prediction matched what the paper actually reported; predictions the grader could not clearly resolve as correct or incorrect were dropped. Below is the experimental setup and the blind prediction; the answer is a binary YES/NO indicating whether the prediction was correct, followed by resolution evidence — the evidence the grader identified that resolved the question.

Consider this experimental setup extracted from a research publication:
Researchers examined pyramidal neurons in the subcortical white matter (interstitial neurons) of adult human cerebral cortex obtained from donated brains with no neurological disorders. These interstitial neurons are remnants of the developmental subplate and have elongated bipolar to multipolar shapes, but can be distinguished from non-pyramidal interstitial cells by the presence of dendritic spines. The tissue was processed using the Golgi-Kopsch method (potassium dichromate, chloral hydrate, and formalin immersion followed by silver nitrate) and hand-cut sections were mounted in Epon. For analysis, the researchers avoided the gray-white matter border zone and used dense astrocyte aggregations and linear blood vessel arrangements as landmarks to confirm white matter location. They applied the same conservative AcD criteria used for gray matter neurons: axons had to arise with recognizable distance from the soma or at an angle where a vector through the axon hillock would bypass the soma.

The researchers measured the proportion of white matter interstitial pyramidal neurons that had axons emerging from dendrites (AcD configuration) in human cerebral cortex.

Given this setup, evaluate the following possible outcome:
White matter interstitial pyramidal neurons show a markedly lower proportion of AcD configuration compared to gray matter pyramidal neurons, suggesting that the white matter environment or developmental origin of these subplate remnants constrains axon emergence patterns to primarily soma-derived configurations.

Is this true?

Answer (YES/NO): NO